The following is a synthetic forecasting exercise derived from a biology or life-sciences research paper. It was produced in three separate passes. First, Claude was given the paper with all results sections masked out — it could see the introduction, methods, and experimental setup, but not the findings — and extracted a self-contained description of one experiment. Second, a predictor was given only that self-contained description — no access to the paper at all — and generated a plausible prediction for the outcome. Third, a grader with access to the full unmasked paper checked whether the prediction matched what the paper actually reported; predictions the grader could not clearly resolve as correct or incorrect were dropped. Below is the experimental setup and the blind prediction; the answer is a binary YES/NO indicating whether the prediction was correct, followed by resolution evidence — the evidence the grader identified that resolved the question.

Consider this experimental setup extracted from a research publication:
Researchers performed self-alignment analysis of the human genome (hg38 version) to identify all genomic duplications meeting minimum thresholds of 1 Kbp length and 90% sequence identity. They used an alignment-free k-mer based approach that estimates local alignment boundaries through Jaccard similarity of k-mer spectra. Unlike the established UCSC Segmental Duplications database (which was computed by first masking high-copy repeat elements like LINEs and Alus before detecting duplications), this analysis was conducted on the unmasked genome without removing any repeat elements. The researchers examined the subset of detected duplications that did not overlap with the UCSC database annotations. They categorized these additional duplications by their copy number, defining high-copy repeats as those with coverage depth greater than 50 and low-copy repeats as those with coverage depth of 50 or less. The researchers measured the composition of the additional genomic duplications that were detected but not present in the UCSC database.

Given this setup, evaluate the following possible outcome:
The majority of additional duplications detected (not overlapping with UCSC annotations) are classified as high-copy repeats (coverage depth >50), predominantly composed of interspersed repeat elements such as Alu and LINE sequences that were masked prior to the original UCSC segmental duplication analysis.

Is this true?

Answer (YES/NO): YES